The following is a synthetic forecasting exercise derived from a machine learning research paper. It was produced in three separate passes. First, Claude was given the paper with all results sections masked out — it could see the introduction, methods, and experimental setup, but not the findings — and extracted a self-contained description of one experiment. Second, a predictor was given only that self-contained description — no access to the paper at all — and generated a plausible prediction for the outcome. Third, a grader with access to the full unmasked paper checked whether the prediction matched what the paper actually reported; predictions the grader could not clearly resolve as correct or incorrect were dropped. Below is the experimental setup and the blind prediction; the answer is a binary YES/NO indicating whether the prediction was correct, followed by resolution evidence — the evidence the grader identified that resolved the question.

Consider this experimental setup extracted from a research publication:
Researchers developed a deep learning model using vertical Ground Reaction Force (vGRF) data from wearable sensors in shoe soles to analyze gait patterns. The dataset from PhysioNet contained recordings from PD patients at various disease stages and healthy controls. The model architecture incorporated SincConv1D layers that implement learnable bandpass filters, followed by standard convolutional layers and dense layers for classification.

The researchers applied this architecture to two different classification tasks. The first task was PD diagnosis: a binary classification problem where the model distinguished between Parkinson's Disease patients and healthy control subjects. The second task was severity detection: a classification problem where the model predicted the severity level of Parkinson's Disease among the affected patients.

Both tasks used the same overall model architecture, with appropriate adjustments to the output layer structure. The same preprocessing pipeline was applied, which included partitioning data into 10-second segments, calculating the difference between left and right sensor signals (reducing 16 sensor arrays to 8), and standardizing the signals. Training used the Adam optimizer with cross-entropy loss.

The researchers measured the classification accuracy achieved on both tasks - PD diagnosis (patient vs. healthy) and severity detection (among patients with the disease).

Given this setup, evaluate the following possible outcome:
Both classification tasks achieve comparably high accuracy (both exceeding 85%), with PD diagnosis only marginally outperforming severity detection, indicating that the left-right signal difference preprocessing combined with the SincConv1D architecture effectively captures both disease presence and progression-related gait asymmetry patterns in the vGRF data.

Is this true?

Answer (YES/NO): YES